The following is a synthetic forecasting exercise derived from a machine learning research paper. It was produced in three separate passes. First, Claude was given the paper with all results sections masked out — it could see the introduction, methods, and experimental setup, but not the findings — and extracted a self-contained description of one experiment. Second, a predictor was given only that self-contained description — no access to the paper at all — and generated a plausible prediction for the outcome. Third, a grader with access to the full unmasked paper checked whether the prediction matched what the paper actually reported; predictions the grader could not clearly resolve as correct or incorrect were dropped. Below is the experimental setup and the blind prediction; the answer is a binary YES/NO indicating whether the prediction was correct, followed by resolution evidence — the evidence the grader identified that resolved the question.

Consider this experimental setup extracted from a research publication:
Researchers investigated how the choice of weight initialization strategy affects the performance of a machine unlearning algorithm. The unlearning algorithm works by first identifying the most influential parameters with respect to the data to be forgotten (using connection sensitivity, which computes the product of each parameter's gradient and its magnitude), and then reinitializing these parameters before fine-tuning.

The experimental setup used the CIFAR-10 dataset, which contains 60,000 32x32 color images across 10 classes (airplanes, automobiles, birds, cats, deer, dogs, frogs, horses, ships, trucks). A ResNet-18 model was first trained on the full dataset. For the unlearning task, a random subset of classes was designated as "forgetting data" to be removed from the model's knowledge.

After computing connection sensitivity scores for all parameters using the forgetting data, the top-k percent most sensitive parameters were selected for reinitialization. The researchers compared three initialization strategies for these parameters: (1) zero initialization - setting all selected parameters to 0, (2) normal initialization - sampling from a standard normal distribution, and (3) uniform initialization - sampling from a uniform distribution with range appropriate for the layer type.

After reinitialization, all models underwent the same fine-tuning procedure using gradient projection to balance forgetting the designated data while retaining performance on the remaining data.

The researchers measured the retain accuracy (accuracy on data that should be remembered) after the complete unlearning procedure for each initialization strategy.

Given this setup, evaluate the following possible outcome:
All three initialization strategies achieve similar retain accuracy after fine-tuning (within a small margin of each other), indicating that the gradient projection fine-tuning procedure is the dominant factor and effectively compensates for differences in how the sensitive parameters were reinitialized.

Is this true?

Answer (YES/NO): YES